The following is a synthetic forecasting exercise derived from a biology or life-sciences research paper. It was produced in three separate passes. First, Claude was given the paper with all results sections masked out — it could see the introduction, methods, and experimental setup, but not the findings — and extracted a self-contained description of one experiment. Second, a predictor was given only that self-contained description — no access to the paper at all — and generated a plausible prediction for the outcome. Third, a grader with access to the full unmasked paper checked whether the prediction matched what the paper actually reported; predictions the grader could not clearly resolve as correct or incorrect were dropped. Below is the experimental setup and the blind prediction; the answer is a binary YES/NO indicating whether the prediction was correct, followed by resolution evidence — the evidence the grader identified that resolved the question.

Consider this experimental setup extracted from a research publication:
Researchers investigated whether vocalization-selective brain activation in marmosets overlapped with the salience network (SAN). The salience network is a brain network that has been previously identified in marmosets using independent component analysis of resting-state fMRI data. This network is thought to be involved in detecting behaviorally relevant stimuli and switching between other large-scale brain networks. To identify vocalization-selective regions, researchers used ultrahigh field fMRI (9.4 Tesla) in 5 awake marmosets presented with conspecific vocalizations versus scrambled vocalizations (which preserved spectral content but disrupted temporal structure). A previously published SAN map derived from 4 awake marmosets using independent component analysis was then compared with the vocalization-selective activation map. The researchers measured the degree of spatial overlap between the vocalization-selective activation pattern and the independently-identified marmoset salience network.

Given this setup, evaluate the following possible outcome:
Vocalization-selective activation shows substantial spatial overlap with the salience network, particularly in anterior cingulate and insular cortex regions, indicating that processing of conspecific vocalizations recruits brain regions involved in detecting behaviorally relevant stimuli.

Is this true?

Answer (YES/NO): NO